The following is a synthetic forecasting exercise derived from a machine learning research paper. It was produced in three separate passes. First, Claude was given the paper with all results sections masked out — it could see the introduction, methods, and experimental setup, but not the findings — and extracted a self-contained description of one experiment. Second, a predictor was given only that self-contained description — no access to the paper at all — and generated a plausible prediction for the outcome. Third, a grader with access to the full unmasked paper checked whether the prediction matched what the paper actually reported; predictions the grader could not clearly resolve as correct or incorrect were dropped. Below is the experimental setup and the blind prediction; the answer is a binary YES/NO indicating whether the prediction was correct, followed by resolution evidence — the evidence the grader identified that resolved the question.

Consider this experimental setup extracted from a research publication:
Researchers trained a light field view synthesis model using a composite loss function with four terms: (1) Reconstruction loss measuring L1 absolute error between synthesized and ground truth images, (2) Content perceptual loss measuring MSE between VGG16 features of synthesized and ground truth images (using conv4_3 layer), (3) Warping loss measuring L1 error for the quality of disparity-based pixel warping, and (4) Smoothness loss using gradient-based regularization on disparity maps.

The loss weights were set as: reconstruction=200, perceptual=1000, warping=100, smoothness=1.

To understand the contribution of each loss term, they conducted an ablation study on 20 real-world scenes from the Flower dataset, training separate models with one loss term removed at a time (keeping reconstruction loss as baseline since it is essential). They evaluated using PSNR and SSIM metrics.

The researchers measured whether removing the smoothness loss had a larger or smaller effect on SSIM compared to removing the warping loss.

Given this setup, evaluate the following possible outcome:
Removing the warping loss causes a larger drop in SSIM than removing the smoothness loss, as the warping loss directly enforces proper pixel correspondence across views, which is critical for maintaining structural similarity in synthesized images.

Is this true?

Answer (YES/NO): YES